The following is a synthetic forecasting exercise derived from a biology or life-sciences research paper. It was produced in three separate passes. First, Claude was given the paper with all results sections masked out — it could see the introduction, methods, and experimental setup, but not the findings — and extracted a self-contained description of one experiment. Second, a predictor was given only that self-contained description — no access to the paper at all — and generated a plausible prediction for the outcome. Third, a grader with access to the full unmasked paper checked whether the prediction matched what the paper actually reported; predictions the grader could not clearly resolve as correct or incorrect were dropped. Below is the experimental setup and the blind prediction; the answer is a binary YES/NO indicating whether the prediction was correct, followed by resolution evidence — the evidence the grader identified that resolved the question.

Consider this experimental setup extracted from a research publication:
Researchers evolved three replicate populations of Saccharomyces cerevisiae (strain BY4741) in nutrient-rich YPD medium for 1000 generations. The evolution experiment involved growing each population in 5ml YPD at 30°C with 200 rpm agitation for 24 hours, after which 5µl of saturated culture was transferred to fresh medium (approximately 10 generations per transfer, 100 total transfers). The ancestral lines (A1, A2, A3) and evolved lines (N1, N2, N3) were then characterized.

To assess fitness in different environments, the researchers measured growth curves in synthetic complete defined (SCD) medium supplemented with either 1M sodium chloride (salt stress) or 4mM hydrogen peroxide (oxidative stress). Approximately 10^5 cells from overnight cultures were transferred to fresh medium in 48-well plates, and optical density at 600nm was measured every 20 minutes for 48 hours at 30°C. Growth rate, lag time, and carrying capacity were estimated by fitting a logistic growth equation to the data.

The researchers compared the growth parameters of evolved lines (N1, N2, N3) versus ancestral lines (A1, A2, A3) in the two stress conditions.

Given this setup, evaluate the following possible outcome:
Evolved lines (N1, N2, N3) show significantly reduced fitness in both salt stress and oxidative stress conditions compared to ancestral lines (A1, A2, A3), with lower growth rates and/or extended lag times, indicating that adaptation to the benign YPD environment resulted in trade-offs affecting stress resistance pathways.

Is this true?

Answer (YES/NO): NO